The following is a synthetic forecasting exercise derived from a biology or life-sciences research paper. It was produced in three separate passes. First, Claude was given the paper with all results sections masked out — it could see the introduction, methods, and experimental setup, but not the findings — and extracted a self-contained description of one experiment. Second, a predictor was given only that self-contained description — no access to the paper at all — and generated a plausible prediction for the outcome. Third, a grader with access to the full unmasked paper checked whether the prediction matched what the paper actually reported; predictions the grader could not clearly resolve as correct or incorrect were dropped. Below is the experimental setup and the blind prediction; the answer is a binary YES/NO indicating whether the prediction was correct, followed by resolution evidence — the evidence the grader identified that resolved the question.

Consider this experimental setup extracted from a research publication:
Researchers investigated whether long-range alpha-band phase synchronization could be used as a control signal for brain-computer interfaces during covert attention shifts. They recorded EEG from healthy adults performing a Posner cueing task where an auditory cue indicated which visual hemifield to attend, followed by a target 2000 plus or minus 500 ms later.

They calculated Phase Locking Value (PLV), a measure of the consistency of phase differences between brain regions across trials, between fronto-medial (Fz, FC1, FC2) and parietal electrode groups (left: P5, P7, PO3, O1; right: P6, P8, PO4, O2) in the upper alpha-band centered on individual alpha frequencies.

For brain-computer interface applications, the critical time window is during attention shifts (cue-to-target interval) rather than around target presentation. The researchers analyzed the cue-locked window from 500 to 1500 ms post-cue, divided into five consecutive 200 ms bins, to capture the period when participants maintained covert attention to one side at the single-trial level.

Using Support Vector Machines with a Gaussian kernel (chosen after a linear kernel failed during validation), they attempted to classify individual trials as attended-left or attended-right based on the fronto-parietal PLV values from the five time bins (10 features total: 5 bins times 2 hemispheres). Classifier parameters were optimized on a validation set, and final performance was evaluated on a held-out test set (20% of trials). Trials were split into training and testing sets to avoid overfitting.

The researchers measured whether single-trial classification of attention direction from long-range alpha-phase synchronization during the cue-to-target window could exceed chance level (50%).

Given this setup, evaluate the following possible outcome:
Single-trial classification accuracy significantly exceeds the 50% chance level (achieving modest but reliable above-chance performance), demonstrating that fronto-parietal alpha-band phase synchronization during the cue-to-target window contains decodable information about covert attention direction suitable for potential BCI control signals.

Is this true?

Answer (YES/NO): NO